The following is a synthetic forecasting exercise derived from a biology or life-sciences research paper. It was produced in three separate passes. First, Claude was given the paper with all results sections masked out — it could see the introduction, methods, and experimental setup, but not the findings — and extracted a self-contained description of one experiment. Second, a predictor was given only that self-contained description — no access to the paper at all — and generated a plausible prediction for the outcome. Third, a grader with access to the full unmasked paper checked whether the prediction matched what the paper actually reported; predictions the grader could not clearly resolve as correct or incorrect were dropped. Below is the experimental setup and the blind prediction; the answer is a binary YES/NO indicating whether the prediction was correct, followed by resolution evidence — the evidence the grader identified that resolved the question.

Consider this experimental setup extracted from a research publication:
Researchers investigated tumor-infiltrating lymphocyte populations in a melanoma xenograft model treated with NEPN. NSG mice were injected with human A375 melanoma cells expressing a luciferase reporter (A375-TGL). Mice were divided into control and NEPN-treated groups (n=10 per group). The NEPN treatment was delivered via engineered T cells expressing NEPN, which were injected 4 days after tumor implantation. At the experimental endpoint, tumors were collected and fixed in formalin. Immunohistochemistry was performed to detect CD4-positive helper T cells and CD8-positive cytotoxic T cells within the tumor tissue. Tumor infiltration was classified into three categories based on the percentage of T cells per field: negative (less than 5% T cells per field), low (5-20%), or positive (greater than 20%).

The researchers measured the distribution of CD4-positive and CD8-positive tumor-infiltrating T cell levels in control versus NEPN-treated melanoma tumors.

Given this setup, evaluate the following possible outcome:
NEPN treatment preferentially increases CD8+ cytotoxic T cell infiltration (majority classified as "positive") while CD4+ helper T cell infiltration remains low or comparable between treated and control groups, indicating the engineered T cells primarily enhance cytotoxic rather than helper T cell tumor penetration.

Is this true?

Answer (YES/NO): NO